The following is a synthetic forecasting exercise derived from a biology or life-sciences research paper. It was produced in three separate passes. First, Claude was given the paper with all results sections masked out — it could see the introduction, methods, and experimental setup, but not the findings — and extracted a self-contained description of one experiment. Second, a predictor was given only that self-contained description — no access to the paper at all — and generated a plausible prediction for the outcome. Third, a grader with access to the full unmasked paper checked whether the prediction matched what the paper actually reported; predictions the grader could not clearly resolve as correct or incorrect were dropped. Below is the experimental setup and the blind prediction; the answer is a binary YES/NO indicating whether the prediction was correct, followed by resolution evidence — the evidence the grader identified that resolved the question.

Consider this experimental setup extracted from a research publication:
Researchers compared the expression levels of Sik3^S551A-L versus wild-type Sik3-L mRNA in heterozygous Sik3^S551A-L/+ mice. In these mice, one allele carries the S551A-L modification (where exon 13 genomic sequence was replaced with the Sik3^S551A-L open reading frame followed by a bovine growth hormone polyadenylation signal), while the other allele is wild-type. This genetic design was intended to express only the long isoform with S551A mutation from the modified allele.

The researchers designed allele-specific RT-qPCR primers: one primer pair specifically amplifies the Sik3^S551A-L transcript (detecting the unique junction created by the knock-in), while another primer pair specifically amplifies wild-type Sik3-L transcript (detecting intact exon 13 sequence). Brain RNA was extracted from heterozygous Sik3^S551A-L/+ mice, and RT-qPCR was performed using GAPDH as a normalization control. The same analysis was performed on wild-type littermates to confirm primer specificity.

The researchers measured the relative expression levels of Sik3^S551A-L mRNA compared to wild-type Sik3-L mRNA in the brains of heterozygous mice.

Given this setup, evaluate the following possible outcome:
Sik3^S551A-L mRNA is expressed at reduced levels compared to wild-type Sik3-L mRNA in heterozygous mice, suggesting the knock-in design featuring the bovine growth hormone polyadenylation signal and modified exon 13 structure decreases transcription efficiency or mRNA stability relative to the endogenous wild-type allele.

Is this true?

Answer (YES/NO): YES